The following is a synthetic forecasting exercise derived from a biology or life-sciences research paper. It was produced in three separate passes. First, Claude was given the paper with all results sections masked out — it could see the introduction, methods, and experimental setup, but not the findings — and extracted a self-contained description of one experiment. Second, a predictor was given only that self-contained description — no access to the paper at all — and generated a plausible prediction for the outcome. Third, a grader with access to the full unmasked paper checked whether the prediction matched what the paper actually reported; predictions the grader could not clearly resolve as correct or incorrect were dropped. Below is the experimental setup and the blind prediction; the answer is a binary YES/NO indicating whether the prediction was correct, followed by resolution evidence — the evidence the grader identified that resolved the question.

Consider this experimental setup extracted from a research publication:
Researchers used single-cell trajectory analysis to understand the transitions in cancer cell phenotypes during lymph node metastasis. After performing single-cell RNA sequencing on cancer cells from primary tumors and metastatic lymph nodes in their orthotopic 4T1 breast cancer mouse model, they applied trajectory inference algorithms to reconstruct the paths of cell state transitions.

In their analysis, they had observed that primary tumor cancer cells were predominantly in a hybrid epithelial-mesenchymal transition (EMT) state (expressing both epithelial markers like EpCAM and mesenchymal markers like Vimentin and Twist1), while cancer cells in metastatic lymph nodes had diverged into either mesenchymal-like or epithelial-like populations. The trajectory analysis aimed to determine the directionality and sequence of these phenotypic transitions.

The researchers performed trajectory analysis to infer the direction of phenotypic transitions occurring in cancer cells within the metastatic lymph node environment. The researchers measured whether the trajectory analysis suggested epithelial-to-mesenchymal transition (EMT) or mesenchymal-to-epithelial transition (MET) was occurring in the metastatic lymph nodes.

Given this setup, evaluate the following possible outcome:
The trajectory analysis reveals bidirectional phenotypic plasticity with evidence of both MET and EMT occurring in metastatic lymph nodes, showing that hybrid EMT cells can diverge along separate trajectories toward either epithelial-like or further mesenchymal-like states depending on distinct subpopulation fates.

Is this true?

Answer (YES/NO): NO